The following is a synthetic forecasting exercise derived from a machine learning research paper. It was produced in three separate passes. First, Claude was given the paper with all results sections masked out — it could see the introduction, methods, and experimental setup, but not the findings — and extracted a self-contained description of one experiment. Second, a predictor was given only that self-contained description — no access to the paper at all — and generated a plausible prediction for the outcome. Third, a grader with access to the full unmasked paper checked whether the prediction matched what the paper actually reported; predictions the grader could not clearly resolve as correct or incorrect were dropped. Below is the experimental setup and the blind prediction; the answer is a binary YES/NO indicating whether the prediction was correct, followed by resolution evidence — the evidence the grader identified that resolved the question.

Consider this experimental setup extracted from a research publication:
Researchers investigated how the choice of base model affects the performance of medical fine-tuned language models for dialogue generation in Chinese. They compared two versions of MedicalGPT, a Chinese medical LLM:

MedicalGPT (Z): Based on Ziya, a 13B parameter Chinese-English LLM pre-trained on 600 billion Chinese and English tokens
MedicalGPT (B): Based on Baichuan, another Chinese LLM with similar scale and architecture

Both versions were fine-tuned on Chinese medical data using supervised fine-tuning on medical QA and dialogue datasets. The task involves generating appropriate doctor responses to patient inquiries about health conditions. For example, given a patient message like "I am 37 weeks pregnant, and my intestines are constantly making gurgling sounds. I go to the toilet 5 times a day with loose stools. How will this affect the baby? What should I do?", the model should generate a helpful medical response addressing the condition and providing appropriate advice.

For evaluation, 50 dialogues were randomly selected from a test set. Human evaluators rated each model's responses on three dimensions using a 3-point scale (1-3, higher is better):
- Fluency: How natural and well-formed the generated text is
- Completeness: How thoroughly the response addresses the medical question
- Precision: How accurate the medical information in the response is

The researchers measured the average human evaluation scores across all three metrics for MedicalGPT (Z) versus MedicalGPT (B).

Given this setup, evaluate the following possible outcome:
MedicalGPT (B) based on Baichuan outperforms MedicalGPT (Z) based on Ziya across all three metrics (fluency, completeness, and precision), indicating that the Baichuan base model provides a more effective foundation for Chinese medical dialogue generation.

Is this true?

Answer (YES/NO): YES